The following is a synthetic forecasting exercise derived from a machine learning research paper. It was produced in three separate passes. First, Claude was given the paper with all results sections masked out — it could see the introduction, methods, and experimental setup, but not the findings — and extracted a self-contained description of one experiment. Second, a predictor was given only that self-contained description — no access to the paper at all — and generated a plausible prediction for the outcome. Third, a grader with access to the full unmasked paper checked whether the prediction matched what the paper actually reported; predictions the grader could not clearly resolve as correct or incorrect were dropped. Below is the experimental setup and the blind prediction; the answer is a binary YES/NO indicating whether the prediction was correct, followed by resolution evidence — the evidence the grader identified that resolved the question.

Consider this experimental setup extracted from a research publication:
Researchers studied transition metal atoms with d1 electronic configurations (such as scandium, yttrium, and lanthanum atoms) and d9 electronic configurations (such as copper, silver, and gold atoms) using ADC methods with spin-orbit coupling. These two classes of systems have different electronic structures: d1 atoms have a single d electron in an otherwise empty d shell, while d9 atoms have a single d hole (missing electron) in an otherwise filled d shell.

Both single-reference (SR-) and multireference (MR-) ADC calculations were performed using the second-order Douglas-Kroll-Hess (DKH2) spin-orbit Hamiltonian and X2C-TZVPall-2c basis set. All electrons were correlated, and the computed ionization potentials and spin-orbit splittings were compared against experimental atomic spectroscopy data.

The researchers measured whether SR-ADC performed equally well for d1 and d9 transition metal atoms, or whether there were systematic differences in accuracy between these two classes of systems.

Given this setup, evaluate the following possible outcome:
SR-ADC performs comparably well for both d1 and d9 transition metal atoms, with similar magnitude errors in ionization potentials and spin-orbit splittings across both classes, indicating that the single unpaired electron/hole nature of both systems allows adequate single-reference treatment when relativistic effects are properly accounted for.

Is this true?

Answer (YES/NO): NO